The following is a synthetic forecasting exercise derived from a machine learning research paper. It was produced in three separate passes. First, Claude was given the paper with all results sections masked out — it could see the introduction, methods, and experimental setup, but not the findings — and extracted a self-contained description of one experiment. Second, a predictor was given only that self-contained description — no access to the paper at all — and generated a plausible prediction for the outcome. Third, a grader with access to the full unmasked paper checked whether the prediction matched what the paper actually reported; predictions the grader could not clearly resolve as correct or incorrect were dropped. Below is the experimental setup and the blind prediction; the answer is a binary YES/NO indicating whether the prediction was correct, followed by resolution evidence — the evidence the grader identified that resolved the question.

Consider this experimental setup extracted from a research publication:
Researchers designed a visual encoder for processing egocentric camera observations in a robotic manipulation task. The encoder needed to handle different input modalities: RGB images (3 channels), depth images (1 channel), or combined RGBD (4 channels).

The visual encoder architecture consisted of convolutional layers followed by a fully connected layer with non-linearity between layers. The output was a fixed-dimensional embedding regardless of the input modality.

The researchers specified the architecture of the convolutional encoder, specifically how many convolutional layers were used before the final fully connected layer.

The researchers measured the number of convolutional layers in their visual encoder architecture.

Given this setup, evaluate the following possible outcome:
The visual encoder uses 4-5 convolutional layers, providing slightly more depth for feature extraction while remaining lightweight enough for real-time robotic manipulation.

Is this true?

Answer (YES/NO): NO